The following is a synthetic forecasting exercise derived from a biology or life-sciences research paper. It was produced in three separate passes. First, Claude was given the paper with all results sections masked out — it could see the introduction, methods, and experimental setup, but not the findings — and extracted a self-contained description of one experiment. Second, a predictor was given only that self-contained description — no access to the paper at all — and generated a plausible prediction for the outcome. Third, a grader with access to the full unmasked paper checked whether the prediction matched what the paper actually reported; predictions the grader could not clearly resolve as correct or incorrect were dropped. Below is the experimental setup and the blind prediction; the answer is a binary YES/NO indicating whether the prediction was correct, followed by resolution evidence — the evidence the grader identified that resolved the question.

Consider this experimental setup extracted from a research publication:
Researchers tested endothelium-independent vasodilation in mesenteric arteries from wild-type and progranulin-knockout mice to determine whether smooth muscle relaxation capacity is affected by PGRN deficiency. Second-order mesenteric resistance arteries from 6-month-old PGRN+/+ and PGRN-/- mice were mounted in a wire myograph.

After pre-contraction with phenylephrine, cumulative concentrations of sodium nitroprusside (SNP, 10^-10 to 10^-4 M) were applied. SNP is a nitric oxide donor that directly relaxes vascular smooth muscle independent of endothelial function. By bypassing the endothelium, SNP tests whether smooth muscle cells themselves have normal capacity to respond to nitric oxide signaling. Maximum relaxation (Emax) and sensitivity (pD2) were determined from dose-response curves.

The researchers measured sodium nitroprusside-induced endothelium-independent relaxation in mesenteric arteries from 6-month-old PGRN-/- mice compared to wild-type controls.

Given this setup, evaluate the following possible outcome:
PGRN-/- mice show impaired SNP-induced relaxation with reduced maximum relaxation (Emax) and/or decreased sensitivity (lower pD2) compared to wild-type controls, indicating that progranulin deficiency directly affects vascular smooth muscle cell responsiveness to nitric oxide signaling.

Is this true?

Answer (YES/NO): NO